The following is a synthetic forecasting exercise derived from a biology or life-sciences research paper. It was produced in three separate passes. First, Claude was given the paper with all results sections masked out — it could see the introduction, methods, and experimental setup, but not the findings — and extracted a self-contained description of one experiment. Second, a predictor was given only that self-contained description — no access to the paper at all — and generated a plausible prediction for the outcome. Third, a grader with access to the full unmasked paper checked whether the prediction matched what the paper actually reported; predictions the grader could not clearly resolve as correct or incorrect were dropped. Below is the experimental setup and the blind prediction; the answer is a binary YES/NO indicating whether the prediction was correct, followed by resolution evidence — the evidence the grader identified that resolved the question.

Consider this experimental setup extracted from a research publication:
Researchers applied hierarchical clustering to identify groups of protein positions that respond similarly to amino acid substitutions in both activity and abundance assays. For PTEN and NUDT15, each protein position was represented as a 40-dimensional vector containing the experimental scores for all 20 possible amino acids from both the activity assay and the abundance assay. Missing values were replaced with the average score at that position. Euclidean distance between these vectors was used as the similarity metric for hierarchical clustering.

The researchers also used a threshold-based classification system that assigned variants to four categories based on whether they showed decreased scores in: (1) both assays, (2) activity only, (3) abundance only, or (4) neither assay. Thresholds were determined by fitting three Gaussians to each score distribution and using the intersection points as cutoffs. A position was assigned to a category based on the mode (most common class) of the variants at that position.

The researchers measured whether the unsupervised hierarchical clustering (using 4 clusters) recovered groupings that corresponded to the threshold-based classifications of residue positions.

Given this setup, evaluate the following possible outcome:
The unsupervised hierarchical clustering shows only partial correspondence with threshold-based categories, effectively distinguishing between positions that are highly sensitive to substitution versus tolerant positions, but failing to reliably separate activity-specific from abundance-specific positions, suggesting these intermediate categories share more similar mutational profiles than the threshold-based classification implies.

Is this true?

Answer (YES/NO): NO